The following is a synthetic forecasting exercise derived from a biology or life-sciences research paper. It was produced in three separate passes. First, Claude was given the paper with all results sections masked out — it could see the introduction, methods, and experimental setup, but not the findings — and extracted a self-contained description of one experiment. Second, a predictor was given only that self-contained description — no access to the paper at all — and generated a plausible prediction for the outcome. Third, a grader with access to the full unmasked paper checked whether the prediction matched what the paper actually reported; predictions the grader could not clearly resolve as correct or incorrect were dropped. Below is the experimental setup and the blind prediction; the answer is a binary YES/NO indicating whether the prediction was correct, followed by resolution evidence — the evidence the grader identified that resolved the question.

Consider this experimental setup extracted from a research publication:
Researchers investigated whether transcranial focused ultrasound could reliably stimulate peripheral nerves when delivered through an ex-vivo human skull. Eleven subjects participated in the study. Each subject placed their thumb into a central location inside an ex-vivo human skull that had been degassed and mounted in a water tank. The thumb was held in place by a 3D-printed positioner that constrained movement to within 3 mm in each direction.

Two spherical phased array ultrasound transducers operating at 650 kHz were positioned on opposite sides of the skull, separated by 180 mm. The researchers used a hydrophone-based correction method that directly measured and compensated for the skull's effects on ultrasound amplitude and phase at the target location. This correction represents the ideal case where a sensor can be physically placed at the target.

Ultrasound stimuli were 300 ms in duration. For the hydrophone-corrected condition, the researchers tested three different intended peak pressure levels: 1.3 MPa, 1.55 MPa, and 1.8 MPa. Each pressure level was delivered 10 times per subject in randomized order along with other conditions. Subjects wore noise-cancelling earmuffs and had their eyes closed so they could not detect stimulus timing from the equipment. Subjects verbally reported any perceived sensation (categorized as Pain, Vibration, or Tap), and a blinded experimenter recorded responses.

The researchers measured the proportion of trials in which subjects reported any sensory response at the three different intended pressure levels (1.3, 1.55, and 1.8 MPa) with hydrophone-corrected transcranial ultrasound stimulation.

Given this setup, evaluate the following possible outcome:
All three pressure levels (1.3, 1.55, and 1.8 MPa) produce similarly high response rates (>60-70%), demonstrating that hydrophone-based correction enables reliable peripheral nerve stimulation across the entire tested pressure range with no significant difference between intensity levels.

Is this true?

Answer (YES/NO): NO